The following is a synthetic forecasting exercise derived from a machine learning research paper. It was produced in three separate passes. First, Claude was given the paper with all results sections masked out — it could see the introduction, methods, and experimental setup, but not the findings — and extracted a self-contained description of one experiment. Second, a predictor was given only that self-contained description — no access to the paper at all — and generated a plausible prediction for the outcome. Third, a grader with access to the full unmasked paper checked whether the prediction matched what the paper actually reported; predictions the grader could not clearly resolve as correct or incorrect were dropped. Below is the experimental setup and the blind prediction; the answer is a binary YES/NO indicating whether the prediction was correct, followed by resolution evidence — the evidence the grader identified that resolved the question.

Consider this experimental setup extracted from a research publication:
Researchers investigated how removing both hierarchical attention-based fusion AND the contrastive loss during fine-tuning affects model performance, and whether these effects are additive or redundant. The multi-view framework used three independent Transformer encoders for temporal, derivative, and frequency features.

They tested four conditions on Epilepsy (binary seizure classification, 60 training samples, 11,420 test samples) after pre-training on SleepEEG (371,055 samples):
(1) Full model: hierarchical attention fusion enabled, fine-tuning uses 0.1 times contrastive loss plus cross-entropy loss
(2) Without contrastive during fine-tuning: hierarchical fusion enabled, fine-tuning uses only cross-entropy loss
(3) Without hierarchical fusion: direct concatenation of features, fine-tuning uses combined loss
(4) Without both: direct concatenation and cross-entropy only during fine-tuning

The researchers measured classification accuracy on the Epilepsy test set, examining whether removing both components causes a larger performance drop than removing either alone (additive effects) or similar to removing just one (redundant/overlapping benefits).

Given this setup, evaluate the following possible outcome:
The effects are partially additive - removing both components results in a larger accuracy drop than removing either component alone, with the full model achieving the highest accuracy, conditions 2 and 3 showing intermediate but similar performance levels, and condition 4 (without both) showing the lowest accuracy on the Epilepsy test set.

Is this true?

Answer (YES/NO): NO